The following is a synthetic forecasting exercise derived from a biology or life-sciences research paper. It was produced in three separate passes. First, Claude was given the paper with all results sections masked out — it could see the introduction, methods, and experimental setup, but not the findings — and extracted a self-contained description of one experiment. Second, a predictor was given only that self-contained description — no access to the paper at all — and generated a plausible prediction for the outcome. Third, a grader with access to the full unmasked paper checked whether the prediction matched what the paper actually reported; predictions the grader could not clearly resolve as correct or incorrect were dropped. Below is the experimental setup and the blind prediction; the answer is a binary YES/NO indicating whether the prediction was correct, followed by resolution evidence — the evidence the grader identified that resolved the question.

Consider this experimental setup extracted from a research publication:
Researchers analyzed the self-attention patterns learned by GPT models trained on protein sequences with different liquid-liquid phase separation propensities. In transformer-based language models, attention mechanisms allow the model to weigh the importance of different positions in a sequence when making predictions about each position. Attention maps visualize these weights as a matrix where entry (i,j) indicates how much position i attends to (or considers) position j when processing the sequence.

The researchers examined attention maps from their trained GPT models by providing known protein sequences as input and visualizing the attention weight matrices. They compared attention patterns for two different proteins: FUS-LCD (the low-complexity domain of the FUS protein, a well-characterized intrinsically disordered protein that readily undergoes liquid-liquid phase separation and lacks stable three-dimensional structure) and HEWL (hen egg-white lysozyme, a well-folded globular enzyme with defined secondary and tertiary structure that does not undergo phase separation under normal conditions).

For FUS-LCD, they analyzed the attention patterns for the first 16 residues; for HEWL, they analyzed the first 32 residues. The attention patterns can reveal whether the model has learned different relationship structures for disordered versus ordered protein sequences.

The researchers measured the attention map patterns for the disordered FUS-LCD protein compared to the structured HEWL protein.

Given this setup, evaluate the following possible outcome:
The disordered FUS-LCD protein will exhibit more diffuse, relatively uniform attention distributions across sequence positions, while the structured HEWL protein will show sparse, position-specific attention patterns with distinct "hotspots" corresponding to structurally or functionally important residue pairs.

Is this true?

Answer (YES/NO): NO